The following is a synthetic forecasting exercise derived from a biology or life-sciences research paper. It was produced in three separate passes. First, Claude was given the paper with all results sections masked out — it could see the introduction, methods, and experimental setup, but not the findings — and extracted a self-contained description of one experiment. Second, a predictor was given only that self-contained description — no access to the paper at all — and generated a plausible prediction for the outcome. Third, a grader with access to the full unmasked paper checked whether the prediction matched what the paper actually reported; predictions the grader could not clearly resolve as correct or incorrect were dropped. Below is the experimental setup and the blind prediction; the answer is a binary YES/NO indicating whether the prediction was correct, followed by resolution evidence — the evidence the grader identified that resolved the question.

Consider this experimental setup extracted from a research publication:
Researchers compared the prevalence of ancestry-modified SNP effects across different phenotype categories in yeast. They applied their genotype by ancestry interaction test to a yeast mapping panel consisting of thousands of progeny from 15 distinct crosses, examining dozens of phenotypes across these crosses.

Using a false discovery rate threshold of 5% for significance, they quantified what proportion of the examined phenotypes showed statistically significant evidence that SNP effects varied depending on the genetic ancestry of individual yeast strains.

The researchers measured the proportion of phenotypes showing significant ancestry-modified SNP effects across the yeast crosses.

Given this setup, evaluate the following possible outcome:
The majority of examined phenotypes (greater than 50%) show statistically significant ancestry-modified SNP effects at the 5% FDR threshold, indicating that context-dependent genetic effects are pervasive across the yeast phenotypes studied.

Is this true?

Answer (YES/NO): YES